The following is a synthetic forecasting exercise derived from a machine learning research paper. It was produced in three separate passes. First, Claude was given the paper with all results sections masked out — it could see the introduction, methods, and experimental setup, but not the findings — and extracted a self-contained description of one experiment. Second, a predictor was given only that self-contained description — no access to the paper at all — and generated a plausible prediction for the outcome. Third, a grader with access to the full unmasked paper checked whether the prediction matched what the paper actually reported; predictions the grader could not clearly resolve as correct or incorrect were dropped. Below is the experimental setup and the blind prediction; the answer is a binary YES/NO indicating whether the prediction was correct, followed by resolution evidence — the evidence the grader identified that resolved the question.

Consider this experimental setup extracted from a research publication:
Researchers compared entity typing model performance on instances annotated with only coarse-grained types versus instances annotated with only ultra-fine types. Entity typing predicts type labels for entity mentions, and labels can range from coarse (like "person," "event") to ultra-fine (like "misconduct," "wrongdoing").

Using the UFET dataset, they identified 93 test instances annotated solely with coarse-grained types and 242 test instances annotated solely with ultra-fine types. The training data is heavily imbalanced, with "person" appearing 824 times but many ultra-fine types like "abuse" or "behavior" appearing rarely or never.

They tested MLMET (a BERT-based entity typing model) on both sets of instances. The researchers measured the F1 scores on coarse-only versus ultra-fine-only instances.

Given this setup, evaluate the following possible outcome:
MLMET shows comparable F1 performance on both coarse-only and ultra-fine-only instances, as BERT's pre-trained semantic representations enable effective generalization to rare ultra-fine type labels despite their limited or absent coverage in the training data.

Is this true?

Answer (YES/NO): NO